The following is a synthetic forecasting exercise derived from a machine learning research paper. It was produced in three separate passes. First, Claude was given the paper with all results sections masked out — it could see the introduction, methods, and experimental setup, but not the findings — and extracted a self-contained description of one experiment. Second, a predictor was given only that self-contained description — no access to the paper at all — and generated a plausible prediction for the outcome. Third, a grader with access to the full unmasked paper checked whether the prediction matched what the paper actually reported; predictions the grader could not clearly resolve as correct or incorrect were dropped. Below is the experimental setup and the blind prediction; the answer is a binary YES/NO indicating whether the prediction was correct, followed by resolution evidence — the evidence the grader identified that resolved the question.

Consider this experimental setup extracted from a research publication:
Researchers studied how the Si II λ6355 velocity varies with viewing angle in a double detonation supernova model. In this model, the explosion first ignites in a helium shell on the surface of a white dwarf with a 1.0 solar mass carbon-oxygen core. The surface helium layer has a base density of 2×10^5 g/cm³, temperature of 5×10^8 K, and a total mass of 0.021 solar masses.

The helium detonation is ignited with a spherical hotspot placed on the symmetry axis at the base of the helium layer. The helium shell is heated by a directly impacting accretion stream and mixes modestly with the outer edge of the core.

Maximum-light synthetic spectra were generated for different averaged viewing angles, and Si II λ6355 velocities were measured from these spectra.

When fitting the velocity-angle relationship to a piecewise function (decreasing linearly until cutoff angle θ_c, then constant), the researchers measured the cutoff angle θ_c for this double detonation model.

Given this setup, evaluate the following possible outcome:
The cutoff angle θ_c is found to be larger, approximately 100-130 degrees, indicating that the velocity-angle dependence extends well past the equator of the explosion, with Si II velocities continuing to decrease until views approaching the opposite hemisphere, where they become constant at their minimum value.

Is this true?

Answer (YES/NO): NO